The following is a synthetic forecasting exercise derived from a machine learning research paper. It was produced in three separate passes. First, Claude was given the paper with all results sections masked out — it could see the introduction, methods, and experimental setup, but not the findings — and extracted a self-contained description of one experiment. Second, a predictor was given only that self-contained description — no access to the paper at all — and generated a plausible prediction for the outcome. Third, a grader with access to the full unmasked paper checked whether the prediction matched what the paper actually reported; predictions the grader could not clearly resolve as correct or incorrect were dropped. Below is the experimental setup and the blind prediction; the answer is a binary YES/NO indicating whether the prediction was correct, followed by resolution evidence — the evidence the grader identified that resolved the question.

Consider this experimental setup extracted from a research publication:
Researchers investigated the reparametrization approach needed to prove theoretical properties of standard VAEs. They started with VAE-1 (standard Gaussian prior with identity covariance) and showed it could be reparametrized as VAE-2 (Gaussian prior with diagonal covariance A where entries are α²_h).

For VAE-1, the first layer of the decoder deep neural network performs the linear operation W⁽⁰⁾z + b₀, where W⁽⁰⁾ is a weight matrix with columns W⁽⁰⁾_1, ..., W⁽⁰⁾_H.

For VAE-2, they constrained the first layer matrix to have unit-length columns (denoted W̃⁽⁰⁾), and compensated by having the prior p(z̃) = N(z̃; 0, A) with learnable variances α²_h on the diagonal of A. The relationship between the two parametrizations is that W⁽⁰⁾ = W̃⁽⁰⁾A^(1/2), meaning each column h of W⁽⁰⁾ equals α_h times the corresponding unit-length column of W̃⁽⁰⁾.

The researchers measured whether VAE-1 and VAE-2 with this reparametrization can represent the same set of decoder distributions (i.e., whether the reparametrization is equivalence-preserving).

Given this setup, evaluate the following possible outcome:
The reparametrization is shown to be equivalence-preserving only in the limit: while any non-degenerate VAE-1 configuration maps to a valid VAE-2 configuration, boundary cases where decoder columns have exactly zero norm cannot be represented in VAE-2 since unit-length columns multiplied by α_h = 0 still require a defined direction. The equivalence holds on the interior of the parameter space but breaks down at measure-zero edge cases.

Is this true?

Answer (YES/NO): NO